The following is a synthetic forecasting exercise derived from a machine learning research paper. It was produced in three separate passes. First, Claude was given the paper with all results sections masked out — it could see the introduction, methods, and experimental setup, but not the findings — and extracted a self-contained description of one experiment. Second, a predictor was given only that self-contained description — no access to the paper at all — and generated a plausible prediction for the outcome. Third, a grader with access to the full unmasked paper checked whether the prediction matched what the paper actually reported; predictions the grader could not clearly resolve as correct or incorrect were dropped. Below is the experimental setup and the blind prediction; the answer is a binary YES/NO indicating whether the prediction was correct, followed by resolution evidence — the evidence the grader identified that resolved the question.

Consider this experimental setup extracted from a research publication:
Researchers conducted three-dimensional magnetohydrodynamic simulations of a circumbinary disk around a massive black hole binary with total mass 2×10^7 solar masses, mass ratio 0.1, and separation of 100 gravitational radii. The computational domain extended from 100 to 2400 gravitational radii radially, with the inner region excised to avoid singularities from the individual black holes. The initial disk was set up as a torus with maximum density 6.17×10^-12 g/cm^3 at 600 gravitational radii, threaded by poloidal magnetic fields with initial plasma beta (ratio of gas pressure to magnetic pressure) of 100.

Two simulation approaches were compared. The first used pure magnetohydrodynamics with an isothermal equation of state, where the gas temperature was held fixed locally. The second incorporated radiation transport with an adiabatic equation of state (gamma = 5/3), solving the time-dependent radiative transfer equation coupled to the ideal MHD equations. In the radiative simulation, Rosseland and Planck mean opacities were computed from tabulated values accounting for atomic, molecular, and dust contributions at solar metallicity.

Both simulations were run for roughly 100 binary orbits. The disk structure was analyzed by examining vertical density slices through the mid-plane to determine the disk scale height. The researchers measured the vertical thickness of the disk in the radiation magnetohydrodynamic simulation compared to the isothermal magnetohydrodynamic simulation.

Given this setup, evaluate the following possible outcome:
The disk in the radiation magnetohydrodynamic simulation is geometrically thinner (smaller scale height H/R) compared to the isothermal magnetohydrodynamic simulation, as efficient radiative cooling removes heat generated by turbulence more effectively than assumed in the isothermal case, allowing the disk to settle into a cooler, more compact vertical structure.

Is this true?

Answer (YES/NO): YES